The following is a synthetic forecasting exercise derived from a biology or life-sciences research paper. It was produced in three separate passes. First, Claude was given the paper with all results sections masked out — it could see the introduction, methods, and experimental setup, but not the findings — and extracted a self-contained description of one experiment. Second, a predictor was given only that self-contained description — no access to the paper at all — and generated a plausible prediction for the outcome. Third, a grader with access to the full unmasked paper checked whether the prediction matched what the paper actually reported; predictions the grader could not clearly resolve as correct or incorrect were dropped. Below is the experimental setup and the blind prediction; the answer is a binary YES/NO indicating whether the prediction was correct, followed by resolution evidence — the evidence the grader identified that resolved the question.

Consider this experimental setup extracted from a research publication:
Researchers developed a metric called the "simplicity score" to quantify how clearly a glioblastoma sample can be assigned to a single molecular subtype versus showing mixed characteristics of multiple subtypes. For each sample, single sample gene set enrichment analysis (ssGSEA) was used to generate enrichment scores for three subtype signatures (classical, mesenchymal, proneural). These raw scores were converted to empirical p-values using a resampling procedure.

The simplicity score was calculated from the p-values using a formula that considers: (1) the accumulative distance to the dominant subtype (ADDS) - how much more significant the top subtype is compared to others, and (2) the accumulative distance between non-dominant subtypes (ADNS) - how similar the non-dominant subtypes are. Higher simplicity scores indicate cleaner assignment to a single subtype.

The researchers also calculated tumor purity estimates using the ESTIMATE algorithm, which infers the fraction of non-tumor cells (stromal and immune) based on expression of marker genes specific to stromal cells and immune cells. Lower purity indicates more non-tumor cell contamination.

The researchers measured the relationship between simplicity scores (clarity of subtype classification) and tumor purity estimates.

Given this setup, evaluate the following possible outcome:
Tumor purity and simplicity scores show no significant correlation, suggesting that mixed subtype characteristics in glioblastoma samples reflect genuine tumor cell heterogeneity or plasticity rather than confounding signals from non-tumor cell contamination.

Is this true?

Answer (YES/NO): NO